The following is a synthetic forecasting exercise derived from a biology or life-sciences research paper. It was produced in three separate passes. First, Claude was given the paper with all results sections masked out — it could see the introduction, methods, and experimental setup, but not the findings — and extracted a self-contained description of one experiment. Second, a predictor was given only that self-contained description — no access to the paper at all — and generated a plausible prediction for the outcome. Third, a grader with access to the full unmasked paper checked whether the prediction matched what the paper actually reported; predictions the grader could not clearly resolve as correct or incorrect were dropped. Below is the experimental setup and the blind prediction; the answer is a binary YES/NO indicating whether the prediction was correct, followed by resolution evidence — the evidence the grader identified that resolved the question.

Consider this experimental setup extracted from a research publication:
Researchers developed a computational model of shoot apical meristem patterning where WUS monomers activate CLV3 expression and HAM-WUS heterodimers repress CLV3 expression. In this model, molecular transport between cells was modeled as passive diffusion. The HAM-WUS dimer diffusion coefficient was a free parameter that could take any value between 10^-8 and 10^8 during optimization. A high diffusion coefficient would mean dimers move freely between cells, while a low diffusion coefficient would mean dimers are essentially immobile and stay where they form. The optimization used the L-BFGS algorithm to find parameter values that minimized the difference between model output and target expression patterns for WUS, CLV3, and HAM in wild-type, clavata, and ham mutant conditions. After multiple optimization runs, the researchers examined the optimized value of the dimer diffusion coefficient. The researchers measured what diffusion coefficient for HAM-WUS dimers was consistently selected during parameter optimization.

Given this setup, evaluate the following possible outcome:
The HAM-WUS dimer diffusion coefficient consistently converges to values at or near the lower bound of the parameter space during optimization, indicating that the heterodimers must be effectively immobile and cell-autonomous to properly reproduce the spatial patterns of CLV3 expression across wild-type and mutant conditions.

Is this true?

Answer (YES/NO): YES